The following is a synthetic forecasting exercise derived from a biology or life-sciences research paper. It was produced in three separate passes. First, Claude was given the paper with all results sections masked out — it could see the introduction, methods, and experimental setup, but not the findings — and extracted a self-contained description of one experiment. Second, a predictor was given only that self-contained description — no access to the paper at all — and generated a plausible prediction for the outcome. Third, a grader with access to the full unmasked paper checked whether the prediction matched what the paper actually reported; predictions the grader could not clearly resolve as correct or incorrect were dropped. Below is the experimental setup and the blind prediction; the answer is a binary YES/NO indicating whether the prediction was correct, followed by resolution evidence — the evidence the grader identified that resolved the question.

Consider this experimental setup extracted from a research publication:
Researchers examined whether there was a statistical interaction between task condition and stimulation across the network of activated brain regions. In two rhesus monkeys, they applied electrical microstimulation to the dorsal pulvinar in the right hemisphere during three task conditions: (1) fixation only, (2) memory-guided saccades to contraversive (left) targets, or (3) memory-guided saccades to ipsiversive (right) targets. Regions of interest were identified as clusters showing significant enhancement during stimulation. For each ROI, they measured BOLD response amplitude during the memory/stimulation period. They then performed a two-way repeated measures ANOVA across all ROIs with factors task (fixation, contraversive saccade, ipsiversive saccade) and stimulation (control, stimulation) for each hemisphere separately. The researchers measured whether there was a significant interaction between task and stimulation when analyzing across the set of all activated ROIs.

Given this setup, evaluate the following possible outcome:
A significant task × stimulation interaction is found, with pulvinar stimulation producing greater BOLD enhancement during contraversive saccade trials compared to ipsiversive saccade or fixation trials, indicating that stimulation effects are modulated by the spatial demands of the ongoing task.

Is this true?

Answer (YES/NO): NO